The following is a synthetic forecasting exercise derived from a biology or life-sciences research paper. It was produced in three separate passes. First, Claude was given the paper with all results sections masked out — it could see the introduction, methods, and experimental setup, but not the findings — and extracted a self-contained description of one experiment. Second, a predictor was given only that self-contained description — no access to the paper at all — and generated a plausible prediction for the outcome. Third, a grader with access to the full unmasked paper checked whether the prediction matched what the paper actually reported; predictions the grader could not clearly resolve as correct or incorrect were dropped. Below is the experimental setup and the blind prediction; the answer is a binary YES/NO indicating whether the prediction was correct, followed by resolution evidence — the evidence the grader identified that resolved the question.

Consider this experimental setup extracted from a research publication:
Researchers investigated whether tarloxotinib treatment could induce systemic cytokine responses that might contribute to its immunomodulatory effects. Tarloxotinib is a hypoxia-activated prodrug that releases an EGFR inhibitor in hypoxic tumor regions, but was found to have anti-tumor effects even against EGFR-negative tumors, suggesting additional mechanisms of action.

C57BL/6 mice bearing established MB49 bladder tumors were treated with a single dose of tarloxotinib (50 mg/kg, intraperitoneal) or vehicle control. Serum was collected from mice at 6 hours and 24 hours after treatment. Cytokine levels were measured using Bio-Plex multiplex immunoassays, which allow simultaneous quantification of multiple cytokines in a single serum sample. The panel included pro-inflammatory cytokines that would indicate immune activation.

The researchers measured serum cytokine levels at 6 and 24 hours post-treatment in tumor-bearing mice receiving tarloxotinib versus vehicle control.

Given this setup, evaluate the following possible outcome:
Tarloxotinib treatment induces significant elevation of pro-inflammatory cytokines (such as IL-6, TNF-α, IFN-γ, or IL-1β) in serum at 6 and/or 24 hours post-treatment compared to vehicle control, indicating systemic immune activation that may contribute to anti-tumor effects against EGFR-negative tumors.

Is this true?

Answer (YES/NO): YES